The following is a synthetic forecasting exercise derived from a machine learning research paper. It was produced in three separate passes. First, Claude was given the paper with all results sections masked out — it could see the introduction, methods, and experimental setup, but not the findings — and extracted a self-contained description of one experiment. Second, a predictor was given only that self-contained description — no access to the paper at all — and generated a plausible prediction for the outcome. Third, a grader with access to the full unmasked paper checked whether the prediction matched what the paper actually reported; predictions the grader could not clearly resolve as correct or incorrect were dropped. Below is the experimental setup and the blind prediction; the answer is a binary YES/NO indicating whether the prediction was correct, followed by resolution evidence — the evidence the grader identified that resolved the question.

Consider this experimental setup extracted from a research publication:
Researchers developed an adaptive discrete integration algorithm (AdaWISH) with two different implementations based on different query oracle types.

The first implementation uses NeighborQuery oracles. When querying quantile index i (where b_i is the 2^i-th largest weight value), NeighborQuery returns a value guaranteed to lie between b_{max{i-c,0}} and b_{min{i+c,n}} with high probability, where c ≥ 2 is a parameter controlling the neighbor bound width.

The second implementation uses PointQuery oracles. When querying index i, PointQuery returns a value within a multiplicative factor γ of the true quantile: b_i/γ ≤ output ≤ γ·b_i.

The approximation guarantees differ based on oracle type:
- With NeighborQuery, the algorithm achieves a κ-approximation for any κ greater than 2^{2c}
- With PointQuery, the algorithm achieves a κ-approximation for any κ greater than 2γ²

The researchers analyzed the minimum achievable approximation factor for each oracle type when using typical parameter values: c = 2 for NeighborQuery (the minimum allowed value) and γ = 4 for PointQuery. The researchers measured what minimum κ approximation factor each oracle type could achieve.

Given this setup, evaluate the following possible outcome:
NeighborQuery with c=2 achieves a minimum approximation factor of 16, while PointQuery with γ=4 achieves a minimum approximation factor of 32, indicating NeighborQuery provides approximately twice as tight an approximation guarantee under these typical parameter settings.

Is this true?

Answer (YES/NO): YES